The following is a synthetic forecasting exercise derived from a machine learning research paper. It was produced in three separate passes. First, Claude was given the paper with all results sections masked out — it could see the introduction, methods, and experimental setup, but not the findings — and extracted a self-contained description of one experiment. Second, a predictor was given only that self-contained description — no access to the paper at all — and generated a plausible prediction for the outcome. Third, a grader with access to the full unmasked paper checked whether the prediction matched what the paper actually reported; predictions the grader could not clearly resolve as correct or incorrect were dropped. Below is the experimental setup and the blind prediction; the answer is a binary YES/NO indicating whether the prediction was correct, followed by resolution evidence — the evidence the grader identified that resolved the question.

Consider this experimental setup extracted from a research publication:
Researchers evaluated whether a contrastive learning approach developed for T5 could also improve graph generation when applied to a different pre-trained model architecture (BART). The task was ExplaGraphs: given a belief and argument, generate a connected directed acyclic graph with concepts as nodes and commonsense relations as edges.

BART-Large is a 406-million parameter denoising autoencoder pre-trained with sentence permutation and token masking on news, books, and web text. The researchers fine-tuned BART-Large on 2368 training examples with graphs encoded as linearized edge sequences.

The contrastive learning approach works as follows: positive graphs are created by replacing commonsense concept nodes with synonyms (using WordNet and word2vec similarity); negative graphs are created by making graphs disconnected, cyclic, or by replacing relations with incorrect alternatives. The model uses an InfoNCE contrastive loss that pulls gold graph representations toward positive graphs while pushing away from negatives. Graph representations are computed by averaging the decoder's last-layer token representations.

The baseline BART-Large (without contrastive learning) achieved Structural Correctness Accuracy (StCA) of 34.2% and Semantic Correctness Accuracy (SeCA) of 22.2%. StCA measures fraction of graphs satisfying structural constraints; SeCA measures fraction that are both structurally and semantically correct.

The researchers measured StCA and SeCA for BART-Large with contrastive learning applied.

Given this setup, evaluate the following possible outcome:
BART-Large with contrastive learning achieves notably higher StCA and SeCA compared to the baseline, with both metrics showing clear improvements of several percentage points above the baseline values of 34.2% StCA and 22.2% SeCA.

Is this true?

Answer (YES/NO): YES